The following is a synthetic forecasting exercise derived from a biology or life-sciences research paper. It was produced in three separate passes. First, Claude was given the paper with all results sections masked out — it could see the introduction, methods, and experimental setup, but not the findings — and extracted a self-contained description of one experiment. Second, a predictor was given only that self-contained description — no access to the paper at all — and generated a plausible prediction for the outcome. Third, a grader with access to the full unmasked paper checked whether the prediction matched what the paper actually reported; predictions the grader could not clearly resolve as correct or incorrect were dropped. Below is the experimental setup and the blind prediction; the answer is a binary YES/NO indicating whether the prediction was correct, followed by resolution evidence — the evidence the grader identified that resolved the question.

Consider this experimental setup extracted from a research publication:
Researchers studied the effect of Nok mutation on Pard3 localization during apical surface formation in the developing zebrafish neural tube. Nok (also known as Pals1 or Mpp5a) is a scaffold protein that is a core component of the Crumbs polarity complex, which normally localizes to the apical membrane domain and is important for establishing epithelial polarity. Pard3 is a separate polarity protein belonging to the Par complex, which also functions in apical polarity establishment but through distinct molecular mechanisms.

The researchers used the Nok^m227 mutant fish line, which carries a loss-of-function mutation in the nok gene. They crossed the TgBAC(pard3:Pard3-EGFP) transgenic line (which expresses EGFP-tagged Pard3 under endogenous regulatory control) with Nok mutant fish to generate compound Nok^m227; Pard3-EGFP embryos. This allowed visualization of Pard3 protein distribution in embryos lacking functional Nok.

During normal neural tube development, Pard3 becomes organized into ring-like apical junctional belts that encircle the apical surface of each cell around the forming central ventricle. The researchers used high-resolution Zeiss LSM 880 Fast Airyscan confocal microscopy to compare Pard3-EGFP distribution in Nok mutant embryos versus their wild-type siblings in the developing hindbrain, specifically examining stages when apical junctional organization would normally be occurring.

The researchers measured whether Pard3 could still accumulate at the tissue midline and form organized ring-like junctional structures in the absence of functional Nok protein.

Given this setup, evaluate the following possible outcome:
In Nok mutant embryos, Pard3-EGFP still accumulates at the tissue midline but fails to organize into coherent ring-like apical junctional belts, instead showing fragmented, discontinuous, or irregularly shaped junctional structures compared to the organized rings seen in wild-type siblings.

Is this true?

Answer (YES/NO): YES